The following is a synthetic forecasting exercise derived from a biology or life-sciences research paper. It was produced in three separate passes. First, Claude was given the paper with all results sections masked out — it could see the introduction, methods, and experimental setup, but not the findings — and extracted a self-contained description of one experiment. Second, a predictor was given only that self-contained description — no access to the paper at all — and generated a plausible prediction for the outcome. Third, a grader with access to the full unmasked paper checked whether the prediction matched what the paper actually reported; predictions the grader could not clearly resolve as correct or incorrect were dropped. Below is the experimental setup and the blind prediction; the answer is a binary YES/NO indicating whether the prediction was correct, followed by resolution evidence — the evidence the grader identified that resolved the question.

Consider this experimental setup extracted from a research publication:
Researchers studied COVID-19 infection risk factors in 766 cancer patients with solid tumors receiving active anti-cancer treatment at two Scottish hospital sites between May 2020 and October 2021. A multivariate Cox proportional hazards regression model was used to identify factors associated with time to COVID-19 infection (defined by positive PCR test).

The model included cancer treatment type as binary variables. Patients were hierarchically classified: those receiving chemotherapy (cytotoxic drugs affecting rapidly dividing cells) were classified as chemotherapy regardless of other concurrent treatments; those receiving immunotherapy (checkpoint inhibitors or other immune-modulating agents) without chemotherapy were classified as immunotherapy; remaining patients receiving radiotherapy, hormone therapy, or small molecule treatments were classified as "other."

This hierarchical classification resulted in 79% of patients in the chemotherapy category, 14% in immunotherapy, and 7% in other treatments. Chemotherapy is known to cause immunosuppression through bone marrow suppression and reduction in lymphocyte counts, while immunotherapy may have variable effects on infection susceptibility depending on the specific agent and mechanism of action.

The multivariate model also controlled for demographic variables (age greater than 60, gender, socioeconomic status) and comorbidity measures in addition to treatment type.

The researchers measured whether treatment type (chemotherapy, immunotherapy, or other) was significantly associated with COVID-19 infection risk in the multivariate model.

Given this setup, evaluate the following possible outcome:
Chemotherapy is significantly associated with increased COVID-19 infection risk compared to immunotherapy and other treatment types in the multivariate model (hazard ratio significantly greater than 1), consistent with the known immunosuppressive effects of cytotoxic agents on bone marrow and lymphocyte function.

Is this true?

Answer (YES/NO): NO